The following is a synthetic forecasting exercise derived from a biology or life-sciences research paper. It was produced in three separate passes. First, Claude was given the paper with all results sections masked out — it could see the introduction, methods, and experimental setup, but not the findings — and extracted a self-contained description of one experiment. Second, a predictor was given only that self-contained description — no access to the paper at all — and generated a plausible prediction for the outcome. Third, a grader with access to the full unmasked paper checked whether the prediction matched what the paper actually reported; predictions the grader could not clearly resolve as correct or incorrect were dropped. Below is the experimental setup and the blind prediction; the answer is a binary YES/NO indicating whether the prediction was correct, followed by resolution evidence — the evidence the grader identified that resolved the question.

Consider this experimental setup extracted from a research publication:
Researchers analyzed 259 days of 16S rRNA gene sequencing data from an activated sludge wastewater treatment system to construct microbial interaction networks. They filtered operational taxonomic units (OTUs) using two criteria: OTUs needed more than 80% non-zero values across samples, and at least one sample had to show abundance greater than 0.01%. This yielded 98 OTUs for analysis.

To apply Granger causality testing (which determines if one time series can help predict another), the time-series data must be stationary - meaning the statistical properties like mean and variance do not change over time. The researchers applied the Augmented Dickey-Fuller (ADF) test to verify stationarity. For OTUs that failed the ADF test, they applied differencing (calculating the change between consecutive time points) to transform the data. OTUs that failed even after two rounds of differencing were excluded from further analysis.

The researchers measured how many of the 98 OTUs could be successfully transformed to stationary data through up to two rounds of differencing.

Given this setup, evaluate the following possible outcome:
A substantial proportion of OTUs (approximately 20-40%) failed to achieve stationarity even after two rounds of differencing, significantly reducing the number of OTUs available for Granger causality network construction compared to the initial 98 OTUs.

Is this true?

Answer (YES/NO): NO